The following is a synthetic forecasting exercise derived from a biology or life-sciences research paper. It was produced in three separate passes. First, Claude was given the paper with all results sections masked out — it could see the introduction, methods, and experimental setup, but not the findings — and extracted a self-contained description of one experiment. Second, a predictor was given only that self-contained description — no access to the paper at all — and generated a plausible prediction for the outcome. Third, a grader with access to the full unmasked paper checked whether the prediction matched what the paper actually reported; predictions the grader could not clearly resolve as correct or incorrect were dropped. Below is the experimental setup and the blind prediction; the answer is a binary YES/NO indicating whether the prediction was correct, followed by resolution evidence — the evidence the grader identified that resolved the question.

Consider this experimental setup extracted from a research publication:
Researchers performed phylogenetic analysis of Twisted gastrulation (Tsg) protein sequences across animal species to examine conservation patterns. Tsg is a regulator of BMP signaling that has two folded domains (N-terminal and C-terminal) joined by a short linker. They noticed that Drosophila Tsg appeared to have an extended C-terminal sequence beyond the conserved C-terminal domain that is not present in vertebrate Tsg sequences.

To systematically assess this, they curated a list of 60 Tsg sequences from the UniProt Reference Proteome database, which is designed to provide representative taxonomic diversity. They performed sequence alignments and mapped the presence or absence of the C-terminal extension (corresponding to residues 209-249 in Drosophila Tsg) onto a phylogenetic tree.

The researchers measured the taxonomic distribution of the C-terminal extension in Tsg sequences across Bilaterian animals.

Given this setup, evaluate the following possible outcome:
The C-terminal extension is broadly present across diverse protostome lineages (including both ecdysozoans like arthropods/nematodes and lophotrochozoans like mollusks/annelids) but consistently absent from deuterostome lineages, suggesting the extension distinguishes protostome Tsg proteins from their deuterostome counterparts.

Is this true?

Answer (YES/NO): YES